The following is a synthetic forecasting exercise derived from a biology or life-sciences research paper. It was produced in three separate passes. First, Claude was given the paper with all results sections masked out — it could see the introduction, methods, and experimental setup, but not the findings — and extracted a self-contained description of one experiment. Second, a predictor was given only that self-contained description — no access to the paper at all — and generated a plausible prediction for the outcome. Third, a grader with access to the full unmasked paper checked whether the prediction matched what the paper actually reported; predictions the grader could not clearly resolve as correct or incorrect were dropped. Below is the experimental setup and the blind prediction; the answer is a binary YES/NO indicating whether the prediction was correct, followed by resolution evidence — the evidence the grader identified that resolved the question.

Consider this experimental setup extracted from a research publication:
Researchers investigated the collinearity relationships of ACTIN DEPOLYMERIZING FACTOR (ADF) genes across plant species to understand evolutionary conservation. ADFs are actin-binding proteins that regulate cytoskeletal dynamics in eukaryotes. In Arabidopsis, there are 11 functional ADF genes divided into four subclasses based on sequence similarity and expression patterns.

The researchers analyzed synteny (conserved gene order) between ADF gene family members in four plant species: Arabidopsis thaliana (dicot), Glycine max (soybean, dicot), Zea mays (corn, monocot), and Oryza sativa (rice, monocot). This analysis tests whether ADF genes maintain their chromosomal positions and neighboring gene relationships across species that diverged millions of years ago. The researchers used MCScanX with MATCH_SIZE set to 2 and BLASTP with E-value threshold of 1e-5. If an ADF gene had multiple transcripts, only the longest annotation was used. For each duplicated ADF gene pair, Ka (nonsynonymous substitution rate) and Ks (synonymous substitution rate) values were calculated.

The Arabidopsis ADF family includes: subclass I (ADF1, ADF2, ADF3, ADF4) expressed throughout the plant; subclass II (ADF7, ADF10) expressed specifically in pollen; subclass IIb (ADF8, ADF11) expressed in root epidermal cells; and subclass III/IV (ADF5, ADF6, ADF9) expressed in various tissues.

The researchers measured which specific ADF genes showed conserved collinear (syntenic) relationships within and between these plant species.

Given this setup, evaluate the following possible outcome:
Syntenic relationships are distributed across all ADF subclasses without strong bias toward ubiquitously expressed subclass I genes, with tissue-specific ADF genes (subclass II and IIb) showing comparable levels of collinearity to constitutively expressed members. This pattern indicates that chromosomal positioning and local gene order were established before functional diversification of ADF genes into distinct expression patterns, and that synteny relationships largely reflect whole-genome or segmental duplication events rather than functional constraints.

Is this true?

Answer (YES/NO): NO